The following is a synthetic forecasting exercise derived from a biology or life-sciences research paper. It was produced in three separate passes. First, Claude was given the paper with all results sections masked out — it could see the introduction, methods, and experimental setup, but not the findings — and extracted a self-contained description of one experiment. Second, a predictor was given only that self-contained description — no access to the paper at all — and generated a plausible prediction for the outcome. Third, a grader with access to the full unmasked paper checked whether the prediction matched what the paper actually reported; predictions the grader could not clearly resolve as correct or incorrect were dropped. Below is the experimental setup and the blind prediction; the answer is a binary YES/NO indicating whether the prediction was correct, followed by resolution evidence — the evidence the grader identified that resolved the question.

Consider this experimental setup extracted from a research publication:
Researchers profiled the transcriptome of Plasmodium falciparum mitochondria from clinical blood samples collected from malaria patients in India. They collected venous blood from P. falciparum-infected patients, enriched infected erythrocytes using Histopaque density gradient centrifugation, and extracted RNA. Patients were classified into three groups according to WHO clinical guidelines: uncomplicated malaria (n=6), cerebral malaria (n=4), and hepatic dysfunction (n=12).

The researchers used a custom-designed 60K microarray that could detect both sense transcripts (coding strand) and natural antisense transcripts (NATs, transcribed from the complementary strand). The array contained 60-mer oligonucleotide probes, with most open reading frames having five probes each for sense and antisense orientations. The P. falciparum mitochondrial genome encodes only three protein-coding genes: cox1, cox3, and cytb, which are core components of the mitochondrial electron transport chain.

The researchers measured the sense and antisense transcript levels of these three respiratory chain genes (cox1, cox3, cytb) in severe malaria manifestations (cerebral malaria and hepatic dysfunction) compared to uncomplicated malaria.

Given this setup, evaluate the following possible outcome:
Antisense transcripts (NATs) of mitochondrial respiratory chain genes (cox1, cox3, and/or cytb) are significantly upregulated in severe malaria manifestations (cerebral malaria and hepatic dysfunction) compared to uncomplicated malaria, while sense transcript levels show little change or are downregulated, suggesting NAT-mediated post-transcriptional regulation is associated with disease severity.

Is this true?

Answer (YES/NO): NO